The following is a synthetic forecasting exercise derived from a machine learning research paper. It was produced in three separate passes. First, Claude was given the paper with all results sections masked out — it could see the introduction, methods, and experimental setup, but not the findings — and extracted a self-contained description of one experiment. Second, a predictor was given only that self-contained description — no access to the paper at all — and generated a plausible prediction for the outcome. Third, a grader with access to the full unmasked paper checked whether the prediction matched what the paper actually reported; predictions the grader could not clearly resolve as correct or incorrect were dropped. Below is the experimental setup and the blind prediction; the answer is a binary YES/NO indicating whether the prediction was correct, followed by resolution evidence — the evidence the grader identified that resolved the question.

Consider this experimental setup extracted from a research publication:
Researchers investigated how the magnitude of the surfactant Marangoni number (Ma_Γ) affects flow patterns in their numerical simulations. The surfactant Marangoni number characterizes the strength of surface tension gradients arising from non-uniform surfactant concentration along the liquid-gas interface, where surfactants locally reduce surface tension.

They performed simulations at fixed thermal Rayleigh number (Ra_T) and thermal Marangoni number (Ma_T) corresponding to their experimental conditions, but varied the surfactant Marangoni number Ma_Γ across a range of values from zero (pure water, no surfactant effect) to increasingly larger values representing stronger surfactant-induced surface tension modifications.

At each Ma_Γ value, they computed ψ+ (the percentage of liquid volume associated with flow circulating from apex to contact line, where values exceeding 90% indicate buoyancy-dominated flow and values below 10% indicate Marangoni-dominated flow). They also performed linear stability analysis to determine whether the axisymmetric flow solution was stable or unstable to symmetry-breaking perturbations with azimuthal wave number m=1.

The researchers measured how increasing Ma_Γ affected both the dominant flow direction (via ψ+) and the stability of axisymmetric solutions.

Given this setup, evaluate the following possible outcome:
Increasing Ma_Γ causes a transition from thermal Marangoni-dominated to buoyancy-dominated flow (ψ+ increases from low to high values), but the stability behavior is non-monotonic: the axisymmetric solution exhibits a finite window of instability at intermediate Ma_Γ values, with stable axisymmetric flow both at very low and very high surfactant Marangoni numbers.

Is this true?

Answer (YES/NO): NO